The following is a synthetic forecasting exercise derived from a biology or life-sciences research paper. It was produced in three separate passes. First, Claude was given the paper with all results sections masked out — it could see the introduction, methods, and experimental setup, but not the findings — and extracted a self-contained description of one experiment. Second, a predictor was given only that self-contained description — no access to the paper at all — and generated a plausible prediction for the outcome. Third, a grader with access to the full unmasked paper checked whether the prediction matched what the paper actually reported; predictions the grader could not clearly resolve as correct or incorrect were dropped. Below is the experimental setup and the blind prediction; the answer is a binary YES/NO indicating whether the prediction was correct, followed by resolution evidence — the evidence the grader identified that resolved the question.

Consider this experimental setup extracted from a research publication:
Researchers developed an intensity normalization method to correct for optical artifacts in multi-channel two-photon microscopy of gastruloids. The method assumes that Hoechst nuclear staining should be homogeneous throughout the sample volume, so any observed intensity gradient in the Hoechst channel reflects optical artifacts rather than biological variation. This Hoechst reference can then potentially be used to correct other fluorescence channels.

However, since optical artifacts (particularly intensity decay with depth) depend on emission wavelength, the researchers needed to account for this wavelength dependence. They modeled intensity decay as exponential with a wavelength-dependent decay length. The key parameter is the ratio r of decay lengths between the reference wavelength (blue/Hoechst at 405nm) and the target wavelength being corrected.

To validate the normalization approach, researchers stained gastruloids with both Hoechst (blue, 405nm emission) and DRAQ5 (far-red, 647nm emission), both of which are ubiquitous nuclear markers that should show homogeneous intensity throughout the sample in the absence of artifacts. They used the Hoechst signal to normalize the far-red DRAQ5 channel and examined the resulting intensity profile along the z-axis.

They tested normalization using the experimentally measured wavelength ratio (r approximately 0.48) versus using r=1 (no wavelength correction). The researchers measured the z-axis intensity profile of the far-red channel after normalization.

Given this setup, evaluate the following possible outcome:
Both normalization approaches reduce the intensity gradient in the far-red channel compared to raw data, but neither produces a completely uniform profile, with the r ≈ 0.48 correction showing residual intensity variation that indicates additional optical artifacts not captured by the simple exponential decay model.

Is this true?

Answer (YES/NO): NO